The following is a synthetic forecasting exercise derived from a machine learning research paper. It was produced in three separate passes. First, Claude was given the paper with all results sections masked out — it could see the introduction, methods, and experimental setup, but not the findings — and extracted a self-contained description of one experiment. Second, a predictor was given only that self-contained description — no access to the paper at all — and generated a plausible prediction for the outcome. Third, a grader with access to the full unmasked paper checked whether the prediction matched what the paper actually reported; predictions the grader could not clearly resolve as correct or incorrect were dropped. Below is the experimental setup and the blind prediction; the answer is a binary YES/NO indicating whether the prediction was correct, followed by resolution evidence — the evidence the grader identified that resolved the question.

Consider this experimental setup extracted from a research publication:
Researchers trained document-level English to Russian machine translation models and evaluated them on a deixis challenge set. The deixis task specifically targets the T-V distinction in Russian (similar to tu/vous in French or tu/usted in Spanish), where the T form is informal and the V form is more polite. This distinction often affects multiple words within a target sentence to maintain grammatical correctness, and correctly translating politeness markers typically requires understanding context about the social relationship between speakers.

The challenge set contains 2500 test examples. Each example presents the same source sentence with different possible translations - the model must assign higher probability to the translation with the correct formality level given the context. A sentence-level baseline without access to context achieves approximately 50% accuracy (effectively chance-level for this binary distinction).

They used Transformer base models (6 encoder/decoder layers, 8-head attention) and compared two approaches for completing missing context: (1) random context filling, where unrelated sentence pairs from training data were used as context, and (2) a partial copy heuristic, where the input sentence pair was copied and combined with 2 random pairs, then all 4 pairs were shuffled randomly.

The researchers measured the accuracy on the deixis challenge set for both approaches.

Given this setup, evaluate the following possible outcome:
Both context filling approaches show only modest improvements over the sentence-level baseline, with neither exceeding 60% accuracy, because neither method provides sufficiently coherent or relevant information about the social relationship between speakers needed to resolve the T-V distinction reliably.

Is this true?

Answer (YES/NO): NO